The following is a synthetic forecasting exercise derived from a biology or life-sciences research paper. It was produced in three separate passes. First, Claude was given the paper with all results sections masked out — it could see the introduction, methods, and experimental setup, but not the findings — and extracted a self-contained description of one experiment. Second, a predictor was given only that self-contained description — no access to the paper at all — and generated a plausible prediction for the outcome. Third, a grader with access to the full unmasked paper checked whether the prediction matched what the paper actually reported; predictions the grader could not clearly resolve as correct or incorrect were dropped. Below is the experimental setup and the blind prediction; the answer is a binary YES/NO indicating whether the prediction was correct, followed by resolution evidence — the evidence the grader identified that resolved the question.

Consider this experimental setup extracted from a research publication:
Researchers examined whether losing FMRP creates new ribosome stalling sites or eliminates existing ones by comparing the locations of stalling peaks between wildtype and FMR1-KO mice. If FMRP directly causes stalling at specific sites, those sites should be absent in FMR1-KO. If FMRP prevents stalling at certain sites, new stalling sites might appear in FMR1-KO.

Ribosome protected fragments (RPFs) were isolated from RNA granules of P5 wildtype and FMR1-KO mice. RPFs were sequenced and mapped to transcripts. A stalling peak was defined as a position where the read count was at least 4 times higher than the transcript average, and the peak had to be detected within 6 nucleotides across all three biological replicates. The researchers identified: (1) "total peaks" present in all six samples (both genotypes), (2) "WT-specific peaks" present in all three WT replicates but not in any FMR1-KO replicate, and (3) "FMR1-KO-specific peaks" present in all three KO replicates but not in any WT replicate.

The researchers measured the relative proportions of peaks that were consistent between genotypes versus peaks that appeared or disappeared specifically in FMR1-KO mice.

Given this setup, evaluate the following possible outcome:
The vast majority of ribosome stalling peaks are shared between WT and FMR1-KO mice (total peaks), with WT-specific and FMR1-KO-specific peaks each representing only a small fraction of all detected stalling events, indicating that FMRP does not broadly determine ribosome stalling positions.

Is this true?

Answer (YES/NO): YES